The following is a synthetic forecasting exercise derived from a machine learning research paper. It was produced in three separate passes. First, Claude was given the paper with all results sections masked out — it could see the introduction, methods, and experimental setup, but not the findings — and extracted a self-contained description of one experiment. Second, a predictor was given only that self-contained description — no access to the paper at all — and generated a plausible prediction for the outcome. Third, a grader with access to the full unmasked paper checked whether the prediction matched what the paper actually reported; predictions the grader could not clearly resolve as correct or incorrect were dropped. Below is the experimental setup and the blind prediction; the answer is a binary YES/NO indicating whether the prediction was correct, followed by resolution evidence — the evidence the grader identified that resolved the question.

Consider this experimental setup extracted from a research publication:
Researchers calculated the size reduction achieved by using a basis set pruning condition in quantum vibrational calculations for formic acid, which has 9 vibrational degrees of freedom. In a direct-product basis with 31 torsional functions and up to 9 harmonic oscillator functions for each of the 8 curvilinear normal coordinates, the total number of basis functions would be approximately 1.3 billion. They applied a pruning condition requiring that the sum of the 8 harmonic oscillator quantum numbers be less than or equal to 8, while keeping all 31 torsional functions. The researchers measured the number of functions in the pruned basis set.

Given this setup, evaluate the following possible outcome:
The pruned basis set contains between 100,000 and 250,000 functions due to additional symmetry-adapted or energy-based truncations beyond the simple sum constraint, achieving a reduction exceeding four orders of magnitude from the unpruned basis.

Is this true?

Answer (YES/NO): NO